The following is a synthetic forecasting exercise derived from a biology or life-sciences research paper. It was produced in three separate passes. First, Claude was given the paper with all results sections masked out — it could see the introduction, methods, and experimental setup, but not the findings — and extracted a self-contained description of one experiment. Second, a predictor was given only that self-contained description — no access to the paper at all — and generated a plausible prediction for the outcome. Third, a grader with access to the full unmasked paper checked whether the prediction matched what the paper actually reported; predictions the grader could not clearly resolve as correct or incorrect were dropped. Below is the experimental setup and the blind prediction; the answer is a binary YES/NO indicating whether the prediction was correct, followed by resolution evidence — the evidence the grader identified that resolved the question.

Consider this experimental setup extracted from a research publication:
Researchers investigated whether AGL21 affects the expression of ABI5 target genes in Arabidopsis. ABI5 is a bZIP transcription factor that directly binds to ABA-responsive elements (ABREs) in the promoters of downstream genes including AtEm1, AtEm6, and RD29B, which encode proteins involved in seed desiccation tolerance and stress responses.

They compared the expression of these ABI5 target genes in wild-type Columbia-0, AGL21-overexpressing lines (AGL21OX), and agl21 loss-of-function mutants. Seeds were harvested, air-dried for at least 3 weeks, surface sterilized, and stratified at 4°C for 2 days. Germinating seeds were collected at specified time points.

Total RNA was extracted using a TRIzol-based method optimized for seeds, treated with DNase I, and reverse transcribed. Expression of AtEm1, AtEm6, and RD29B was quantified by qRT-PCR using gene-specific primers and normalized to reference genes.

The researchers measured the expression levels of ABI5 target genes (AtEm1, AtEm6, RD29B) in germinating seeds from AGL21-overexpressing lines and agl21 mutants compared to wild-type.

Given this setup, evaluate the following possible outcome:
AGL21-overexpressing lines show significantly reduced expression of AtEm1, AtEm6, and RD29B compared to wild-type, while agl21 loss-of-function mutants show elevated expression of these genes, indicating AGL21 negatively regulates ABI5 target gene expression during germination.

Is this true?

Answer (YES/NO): NO